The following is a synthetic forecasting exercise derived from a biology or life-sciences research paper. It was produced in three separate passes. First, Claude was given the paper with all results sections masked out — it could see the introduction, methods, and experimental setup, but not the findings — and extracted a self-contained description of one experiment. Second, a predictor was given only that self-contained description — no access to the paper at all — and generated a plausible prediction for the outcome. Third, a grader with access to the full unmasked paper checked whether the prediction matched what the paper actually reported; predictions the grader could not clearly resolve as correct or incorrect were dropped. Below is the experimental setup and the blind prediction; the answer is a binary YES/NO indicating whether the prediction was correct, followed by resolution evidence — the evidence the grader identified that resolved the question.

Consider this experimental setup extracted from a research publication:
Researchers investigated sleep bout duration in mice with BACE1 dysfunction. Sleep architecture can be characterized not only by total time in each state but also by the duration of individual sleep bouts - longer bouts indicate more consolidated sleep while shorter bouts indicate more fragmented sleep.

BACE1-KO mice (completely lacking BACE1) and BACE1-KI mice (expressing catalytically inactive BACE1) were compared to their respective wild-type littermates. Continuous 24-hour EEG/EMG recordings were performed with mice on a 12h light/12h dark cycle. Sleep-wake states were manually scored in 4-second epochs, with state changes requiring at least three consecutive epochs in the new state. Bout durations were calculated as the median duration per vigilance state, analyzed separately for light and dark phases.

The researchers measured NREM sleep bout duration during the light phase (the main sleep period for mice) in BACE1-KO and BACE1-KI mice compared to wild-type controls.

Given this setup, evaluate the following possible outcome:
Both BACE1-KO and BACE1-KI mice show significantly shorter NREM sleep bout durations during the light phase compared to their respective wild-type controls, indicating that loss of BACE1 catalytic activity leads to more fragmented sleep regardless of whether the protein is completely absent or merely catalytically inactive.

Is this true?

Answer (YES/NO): NO